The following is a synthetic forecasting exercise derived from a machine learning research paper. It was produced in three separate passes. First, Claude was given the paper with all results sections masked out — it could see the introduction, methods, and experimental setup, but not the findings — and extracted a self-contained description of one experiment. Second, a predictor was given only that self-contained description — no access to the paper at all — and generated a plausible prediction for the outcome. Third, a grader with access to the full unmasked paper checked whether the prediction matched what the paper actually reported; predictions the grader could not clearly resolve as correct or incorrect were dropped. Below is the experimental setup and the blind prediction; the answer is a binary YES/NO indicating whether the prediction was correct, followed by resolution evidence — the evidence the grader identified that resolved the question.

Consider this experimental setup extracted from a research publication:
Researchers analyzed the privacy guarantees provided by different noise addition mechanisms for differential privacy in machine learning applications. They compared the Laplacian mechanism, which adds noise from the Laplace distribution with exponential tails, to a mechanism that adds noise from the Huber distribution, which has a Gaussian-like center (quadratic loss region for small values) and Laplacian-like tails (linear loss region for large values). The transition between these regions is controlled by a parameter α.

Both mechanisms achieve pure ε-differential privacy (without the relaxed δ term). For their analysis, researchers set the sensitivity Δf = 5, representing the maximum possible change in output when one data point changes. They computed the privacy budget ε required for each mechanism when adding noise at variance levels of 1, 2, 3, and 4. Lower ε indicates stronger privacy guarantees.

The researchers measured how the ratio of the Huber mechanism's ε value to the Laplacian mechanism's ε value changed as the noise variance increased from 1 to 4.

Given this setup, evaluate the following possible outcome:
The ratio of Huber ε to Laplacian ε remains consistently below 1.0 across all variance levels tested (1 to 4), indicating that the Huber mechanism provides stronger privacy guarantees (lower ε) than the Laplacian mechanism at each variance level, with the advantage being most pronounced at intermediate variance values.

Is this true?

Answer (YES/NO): NO